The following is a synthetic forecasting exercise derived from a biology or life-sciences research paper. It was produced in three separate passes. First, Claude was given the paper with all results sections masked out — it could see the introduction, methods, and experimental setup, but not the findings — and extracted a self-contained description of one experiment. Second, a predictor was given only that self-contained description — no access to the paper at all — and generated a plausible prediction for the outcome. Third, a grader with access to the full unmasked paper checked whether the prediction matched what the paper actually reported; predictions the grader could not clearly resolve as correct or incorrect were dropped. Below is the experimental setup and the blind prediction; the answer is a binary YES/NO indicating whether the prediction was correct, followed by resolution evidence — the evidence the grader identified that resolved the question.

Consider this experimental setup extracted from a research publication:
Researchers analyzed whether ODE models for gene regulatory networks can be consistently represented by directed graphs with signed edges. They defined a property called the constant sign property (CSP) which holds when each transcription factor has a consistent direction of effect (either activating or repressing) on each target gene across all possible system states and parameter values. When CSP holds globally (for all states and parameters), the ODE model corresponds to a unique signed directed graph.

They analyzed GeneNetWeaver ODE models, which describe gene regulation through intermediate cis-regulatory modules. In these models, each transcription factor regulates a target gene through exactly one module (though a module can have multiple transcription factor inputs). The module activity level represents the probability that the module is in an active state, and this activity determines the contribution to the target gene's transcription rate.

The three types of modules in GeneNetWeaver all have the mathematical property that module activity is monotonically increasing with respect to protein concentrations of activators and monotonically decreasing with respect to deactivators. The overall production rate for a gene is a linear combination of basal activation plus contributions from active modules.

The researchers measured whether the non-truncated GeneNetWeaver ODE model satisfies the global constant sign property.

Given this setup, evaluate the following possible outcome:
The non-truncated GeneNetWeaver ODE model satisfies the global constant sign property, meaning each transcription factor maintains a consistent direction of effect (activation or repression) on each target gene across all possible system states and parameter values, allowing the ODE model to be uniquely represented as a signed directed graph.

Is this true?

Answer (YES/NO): YES